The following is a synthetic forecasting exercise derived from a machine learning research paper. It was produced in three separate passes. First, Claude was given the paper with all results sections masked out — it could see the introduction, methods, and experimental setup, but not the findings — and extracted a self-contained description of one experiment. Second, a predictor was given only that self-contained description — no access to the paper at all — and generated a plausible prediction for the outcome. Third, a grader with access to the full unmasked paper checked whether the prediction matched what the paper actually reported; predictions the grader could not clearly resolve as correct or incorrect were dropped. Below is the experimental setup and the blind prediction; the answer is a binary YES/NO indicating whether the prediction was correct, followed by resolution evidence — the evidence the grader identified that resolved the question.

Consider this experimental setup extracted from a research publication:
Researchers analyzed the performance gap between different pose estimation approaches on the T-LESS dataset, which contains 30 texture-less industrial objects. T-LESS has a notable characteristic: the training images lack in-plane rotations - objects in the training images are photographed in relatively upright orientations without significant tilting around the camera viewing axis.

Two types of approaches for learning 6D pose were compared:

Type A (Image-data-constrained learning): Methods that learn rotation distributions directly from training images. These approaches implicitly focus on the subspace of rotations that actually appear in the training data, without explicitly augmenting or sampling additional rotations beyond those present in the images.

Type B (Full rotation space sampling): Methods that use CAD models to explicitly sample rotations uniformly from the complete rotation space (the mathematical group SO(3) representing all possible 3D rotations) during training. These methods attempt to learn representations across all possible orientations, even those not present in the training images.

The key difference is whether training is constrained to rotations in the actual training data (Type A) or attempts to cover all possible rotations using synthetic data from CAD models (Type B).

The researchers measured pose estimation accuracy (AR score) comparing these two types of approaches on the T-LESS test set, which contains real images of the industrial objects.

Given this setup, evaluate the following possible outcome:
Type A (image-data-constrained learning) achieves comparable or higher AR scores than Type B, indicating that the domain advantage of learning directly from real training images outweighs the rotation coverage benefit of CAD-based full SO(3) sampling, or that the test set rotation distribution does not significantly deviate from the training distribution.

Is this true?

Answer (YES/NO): YES